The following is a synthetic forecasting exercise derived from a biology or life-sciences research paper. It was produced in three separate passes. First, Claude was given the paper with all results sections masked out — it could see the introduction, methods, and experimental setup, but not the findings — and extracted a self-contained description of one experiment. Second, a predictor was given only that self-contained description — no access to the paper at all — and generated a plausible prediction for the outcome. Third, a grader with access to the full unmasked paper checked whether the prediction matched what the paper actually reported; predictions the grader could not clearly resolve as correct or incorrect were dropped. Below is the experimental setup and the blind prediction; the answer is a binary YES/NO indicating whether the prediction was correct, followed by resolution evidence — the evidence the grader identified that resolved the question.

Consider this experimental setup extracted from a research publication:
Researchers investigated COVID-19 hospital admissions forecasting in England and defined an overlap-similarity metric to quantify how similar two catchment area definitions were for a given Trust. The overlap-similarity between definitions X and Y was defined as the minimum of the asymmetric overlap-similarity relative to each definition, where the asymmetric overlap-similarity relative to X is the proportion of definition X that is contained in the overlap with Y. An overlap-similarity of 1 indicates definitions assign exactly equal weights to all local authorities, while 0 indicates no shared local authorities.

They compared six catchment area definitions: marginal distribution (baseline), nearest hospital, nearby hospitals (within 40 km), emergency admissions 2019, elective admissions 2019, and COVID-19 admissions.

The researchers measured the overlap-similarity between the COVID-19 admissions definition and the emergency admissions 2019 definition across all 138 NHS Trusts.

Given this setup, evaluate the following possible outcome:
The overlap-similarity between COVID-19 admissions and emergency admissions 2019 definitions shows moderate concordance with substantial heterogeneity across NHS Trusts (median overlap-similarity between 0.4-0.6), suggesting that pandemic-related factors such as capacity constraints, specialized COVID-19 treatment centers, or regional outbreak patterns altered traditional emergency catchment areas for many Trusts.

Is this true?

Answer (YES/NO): NO